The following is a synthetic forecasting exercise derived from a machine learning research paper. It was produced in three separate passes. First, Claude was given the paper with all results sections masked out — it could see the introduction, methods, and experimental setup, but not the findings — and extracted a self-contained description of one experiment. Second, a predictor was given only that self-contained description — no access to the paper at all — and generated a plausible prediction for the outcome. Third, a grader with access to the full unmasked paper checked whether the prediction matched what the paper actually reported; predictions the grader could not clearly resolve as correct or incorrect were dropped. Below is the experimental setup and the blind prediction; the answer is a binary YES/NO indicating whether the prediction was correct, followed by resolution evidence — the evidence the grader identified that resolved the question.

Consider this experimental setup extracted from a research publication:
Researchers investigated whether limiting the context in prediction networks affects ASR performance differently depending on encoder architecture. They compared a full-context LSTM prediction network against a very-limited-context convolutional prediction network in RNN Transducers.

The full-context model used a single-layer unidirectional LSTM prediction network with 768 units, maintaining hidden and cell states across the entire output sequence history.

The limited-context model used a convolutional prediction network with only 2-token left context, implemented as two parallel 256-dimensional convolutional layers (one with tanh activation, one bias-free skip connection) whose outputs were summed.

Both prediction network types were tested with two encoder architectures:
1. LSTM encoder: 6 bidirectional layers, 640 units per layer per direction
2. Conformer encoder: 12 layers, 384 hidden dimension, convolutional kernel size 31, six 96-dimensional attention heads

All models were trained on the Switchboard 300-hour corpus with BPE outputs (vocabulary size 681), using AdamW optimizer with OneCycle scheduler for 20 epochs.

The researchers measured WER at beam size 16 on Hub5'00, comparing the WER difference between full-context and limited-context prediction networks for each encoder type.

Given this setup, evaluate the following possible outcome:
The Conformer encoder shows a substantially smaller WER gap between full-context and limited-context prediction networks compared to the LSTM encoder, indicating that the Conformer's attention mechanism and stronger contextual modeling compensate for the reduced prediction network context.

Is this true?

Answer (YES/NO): NO